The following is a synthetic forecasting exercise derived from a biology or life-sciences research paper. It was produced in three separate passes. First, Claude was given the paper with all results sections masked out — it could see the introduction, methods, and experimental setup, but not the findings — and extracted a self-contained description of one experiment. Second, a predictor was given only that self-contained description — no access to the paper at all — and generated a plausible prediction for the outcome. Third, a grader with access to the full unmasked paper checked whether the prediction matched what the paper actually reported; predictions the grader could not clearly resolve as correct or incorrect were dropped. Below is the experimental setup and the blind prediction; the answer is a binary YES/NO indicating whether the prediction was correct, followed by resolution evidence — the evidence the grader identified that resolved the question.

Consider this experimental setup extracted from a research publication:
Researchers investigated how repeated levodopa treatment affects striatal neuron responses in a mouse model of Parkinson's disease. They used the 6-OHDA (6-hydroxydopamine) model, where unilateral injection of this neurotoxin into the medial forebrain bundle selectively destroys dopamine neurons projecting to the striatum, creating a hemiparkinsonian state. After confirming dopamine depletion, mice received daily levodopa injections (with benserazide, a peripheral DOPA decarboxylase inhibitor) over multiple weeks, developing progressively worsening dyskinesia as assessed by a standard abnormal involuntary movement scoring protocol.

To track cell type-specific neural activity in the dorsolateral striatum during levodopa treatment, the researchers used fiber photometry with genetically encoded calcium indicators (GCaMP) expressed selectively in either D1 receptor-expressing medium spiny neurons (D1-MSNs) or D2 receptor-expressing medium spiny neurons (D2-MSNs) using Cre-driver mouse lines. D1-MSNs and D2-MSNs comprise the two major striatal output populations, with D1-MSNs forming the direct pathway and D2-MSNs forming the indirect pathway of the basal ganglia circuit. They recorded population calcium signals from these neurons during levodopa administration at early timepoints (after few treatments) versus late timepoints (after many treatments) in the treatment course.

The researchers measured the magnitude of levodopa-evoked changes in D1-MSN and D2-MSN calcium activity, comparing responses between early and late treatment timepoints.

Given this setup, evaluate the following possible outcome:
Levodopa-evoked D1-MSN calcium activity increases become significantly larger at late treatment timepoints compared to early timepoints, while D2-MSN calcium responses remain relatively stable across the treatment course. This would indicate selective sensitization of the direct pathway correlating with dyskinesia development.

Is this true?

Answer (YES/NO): NO